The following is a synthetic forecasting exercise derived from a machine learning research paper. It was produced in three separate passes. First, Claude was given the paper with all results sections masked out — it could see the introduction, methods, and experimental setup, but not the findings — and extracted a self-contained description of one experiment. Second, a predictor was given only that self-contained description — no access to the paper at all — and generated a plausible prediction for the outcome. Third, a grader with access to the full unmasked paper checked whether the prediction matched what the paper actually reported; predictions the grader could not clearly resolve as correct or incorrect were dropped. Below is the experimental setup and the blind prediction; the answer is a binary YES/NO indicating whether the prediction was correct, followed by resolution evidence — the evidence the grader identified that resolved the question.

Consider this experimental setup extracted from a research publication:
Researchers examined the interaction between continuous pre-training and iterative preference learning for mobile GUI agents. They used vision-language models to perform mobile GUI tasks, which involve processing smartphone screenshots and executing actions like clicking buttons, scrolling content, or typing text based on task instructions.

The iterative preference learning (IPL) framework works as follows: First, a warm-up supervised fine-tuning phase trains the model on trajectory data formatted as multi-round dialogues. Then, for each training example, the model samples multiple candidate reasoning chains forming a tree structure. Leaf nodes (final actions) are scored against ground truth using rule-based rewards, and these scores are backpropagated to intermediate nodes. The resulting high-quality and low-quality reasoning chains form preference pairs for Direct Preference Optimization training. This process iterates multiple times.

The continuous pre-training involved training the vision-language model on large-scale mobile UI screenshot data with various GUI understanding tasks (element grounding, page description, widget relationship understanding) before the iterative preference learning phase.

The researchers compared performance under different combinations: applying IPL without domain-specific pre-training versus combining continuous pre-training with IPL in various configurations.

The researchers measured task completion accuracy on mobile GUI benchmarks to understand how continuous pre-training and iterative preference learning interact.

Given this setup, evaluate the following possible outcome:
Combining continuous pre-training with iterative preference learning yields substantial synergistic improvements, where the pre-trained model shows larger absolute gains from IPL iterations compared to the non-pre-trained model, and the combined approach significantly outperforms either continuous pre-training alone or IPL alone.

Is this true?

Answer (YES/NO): NO